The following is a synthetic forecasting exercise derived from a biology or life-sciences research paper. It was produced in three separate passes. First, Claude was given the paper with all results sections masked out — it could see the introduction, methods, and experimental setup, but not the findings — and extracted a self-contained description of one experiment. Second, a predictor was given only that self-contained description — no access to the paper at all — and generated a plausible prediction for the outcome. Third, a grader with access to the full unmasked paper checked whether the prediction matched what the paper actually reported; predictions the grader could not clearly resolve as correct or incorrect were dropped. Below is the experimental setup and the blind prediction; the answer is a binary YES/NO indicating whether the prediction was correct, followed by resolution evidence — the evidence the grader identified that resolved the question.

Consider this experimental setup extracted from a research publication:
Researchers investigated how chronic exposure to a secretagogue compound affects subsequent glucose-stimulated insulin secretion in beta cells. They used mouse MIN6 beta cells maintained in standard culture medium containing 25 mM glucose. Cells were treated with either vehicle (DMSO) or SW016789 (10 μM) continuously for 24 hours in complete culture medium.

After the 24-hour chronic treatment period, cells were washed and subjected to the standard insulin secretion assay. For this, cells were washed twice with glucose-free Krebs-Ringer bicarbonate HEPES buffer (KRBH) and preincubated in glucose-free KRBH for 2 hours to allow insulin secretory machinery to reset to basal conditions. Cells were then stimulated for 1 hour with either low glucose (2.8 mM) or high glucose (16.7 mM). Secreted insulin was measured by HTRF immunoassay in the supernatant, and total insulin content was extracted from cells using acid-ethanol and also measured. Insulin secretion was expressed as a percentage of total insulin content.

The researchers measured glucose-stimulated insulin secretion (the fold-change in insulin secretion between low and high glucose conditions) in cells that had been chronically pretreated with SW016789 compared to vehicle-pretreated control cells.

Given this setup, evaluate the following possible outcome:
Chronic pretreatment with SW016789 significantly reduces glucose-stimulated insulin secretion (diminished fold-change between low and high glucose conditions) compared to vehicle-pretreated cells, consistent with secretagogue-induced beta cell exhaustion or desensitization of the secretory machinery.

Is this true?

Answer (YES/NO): YES